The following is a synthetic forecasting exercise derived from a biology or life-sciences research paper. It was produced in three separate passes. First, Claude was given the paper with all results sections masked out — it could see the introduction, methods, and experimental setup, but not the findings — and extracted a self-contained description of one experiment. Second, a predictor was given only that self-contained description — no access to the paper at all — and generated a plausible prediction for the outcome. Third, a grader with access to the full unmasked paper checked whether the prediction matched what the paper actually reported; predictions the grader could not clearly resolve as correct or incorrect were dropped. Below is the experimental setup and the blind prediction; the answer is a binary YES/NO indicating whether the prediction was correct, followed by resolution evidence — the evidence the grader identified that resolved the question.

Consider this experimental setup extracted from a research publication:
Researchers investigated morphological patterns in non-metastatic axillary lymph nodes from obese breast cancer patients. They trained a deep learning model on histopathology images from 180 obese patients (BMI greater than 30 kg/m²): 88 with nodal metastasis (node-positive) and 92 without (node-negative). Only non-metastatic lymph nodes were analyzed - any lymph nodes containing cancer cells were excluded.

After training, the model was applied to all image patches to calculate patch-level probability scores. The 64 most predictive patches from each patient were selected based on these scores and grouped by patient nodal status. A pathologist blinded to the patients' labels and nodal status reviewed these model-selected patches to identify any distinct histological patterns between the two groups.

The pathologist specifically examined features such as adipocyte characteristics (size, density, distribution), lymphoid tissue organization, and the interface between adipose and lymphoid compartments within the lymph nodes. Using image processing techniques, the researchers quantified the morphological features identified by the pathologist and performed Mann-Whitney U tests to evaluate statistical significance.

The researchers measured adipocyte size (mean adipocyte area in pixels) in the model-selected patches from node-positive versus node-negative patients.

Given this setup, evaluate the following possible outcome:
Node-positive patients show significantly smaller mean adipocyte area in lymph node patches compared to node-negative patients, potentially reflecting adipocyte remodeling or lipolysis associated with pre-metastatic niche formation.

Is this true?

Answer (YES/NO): NO